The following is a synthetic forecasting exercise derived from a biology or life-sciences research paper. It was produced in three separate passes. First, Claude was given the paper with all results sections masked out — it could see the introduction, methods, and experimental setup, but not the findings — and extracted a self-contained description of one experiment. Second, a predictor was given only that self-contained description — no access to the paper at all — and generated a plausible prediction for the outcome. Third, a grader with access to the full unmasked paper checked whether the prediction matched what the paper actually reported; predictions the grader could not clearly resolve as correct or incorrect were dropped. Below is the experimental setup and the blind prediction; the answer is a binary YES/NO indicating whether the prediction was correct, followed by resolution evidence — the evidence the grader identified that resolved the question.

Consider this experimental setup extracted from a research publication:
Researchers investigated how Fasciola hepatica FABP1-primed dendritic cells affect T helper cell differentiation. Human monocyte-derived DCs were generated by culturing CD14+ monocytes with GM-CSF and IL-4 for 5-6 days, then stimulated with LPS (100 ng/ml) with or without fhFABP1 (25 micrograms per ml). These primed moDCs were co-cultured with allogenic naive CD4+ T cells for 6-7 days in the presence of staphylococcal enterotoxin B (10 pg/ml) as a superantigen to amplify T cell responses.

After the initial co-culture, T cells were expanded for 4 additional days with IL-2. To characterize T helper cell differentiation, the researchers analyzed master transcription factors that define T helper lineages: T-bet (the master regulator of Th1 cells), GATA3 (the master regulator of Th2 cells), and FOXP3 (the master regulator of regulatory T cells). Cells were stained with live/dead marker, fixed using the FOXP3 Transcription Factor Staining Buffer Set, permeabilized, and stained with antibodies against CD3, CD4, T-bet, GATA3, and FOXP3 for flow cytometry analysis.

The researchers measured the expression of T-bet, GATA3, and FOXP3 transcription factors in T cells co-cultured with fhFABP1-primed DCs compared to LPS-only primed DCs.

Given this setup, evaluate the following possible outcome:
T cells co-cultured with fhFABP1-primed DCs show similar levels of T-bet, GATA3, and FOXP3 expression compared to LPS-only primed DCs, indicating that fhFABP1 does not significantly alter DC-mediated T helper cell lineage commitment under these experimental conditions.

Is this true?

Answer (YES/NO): NO